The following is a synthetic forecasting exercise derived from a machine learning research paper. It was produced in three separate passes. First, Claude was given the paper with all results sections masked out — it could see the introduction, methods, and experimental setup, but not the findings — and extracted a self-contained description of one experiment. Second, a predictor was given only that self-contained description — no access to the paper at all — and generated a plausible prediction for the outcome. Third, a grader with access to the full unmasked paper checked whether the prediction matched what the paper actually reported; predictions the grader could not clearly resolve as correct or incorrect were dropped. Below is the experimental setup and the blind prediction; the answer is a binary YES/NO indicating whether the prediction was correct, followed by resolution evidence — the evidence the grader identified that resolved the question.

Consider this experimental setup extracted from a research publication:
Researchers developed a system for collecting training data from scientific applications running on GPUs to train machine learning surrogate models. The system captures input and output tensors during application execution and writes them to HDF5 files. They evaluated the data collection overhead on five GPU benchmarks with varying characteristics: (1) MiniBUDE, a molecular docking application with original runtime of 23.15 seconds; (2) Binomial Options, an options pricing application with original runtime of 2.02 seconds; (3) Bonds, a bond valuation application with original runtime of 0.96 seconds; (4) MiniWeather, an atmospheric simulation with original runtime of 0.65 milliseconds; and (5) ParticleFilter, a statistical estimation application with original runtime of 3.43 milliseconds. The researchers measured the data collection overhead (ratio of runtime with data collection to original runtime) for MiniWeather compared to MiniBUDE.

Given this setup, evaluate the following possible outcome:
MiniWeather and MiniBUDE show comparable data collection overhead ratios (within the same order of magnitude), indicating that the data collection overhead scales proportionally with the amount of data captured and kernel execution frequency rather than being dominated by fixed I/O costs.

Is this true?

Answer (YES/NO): NO